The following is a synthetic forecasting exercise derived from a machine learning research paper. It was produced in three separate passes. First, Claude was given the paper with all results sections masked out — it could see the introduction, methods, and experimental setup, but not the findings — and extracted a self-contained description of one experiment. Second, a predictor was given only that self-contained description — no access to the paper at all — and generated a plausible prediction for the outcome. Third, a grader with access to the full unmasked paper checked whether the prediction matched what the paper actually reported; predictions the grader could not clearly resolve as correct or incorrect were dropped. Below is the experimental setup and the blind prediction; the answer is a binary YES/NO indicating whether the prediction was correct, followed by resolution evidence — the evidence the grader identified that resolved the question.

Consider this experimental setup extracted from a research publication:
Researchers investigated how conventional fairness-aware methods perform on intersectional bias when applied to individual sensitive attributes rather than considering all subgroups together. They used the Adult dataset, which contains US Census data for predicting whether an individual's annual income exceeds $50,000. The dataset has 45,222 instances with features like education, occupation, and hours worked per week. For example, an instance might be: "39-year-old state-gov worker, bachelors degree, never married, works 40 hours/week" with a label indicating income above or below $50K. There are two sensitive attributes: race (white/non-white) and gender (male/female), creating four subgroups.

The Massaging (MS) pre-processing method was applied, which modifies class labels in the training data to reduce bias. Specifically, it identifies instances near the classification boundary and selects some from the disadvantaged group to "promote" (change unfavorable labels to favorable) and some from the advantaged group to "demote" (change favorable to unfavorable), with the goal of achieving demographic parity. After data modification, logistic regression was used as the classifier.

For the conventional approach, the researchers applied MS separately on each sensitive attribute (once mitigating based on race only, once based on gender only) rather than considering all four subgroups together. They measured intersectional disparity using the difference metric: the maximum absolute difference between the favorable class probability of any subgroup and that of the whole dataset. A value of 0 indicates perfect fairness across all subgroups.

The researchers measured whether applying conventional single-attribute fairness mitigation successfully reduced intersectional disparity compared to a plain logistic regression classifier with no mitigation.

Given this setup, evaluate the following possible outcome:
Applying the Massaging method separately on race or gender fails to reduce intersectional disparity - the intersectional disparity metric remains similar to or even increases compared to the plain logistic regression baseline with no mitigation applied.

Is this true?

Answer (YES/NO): NO